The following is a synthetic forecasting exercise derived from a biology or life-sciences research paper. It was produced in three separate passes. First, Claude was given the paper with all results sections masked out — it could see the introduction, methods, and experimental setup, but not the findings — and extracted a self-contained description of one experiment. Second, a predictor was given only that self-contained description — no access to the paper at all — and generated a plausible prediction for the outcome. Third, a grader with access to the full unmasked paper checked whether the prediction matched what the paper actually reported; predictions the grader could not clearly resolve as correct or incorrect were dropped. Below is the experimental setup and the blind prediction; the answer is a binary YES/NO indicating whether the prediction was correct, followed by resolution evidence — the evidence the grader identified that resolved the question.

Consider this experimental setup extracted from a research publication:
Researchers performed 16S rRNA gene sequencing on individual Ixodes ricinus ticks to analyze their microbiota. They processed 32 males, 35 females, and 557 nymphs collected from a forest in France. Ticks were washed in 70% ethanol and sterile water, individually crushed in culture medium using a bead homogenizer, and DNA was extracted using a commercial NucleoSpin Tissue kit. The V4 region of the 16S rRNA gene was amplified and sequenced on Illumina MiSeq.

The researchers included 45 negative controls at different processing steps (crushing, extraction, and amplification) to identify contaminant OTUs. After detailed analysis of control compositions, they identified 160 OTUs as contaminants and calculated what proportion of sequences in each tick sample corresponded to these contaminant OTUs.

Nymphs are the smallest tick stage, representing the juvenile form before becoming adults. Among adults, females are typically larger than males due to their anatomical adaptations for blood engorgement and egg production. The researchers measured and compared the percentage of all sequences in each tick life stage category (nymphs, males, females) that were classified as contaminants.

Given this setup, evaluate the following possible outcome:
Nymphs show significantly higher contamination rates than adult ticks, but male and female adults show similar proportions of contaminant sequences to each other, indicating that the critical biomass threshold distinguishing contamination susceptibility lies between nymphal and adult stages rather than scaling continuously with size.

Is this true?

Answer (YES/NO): NO